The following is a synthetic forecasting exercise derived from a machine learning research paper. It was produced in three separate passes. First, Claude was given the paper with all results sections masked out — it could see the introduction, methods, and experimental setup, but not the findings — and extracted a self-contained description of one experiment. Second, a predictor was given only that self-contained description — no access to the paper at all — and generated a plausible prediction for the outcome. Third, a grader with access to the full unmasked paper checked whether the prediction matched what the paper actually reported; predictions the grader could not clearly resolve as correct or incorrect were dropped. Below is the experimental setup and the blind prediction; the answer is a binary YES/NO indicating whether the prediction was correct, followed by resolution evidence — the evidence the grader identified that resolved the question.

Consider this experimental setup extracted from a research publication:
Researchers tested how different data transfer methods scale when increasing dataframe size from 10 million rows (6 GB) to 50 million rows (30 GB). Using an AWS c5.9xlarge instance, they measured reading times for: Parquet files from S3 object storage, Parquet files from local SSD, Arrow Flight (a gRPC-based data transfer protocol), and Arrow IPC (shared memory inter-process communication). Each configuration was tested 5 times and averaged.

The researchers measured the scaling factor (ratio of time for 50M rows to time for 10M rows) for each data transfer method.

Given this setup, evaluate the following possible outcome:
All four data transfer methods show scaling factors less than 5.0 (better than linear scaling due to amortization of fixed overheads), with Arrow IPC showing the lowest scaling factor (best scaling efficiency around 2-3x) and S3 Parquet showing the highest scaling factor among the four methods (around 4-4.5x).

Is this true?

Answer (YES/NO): NO